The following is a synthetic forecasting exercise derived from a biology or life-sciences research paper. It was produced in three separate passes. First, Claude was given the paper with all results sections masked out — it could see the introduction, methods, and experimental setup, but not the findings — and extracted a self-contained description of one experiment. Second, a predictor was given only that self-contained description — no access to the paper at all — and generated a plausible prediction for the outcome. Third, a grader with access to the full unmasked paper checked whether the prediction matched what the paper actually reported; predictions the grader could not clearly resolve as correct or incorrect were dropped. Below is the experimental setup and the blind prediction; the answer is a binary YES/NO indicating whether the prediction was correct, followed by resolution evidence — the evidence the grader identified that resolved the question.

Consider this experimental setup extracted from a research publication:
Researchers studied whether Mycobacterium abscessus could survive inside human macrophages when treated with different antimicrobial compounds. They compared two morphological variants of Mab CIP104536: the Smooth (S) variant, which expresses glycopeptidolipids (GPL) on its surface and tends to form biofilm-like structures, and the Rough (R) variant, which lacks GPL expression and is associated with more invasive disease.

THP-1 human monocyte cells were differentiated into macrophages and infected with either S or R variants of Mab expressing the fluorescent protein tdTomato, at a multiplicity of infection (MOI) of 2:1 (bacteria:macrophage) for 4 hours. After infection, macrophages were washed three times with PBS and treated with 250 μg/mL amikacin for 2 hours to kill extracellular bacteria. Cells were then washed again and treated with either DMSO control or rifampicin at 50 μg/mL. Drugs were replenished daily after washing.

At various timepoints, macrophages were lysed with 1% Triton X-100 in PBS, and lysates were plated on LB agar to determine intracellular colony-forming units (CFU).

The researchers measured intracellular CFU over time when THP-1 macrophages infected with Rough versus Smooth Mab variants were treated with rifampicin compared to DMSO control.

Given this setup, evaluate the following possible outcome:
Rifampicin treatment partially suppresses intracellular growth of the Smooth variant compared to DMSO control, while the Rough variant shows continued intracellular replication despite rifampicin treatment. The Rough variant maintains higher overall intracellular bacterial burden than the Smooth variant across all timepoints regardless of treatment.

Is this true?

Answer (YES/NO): NO